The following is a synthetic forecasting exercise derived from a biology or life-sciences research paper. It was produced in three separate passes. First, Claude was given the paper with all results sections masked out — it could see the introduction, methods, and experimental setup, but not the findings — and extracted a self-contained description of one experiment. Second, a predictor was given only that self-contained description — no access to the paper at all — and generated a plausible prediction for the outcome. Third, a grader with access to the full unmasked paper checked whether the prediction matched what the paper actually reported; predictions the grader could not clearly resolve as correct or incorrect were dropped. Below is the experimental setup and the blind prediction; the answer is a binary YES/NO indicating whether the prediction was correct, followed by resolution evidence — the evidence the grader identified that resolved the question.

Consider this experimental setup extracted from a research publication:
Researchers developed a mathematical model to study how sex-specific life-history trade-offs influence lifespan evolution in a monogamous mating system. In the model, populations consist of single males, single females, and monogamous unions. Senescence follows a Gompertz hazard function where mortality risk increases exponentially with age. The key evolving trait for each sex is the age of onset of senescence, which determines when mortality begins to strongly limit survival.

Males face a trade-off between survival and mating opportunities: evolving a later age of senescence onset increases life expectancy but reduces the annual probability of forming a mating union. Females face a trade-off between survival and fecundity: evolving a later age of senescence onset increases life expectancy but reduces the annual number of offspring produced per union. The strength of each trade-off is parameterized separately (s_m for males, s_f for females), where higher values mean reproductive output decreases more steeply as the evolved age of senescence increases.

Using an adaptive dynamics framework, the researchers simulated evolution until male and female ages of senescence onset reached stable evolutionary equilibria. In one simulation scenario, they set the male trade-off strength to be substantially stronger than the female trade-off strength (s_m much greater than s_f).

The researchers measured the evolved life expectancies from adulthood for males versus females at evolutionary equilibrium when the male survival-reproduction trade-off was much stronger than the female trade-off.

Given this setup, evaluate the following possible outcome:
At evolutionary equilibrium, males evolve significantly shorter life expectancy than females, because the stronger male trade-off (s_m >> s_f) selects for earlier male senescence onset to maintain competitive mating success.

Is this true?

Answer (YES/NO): YES